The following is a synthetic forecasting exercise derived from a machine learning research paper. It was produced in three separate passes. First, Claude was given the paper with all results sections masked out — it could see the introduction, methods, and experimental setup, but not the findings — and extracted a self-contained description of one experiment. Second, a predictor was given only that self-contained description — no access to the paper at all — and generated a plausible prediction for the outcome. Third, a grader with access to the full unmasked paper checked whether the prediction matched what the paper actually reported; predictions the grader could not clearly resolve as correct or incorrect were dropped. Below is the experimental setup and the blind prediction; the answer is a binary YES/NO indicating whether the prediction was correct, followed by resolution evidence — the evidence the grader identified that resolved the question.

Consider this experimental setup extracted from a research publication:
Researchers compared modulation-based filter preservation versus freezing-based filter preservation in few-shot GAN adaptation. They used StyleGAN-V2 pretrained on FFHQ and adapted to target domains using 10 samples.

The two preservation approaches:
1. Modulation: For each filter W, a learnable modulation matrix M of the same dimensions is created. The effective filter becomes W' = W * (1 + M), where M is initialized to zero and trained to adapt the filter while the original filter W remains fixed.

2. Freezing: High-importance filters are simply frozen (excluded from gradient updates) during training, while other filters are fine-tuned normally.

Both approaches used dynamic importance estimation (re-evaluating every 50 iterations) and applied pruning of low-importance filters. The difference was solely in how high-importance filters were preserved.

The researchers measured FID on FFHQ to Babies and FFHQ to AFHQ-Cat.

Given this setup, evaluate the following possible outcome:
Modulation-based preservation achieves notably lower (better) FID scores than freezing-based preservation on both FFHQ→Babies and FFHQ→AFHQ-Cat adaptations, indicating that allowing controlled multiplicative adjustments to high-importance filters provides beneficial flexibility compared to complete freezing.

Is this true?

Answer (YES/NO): NO